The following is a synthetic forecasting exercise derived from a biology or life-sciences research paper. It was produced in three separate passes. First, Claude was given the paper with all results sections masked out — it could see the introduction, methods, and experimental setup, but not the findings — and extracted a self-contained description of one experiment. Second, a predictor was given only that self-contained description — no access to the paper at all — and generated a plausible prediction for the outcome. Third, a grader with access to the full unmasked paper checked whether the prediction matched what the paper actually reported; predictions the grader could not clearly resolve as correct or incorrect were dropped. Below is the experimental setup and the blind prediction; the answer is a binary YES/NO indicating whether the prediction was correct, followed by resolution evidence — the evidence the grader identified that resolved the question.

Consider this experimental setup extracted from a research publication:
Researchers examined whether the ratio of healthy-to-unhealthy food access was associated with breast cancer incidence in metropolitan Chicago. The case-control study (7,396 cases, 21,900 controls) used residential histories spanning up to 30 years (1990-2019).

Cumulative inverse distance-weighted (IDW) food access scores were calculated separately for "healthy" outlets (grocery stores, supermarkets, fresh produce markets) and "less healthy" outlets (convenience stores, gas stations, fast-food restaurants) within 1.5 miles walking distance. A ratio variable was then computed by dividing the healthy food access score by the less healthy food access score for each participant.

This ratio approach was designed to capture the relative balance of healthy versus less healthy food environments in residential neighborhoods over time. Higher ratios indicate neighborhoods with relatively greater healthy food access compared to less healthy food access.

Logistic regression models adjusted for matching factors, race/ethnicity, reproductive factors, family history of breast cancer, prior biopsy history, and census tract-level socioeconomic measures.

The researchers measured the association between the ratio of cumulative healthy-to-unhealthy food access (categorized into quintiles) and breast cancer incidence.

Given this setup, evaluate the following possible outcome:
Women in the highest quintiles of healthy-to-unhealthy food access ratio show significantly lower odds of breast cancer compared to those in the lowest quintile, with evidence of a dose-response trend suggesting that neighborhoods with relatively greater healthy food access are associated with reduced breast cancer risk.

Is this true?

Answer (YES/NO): NO